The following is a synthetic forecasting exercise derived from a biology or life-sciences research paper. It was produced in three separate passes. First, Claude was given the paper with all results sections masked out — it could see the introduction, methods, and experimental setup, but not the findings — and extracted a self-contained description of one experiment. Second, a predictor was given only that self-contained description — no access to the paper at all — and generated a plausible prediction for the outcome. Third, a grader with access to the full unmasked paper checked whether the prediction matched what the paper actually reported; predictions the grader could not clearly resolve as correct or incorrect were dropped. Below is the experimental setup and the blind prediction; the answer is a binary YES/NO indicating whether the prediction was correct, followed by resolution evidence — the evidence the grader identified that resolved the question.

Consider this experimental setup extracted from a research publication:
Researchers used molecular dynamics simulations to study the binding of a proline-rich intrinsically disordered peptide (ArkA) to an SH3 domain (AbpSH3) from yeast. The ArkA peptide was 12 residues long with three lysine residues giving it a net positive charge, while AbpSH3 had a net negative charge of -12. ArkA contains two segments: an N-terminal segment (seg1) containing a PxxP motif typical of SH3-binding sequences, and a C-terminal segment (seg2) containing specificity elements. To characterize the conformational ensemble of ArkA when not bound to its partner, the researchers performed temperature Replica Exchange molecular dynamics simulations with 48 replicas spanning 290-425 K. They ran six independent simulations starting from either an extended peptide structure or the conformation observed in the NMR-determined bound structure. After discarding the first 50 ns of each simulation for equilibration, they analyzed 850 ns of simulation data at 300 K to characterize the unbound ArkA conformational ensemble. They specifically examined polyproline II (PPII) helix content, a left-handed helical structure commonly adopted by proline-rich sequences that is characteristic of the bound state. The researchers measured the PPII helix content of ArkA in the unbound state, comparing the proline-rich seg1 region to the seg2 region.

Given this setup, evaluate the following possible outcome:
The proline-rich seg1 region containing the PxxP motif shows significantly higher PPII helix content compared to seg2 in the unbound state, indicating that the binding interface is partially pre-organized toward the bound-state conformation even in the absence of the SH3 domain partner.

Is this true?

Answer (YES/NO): YES